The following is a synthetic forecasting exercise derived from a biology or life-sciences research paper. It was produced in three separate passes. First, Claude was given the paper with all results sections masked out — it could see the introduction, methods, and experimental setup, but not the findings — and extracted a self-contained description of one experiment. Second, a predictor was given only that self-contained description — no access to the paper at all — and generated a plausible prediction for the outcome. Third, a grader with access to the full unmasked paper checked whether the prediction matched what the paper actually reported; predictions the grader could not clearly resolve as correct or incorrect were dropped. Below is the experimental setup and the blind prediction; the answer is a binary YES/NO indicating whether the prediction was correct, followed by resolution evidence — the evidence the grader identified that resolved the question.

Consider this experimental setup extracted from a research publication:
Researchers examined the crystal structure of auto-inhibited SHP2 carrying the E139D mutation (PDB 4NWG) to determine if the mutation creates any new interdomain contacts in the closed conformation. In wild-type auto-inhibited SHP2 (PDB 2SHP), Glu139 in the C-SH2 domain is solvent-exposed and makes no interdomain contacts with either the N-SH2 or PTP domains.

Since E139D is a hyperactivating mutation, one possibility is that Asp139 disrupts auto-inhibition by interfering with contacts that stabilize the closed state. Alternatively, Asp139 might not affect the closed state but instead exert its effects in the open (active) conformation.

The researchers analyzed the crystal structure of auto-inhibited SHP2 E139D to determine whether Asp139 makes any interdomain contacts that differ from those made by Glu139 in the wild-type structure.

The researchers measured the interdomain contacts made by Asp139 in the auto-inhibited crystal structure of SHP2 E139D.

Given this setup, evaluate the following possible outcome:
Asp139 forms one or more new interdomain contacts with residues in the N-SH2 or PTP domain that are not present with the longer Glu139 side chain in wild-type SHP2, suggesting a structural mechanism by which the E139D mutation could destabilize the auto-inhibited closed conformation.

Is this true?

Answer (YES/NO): NO